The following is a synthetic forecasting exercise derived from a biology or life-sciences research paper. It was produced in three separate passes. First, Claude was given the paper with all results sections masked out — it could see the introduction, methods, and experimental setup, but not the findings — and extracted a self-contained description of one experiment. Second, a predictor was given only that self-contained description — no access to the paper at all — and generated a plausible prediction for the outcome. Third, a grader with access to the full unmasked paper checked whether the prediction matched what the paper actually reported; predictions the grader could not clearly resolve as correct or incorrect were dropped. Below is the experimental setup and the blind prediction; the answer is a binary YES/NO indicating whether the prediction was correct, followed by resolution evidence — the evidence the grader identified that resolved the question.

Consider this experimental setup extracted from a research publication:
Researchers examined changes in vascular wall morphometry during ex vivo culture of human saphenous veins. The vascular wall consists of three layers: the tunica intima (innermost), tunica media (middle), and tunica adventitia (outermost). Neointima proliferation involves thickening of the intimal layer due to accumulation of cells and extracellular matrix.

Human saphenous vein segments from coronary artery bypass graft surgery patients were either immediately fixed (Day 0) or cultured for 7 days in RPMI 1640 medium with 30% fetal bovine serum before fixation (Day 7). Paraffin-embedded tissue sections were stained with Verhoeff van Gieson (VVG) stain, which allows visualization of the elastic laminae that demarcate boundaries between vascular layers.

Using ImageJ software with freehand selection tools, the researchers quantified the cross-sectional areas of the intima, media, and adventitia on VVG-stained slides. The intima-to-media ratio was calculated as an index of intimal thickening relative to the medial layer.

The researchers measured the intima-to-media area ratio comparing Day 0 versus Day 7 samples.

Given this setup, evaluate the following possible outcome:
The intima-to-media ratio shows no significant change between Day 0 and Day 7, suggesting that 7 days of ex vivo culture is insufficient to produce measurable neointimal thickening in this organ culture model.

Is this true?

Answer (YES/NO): NO